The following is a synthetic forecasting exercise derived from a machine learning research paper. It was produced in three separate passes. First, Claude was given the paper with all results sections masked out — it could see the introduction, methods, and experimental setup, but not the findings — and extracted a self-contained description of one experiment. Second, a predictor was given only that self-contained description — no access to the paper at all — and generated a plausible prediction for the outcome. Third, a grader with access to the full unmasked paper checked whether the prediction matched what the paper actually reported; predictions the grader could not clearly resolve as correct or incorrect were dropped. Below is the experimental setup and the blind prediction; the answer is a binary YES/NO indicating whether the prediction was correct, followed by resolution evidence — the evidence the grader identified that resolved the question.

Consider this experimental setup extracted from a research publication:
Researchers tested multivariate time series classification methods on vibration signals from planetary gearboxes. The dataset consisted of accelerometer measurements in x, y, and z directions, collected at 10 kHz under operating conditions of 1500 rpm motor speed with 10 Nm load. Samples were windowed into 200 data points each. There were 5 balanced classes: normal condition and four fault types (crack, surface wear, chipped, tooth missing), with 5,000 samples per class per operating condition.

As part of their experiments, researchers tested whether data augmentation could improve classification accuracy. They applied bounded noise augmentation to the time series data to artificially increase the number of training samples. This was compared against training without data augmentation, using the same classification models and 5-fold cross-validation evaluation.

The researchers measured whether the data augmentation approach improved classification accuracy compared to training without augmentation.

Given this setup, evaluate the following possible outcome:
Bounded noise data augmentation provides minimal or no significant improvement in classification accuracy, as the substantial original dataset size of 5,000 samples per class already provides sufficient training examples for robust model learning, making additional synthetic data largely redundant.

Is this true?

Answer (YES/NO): YES